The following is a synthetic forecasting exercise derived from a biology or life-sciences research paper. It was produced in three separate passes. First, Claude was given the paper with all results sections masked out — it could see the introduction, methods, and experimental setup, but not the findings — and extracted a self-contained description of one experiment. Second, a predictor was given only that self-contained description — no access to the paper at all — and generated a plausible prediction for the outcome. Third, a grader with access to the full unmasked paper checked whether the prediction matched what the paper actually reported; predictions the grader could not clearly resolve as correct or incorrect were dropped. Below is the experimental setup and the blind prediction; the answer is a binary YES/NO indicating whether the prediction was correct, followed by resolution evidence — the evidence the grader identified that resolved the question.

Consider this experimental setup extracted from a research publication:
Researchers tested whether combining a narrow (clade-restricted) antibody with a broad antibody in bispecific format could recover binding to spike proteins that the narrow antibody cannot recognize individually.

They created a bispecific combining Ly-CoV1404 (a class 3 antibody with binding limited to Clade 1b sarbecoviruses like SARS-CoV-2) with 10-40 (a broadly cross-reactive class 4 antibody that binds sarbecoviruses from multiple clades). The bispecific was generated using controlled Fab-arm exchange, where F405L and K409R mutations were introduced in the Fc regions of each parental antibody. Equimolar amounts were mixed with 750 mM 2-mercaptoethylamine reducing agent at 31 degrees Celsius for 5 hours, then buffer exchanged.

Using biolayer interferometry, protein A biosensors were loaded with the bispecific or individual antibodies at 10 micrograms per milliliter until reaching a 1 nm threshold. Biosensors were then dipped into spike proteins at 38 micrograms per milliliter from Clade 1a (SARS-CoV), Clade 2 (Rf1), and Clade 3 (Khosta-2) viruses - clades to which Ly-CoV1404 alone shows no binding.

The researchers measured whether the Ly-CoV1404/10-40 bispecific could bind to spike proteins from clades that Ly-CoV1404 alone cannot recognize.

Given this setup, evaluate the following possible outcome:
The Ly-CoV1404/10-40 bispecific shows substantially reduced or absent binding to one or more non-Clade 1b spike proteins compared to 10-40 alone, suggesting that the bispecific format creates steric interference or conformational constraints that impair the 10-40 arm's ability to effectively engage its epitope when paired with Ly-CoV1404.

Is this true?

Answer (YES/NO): NO